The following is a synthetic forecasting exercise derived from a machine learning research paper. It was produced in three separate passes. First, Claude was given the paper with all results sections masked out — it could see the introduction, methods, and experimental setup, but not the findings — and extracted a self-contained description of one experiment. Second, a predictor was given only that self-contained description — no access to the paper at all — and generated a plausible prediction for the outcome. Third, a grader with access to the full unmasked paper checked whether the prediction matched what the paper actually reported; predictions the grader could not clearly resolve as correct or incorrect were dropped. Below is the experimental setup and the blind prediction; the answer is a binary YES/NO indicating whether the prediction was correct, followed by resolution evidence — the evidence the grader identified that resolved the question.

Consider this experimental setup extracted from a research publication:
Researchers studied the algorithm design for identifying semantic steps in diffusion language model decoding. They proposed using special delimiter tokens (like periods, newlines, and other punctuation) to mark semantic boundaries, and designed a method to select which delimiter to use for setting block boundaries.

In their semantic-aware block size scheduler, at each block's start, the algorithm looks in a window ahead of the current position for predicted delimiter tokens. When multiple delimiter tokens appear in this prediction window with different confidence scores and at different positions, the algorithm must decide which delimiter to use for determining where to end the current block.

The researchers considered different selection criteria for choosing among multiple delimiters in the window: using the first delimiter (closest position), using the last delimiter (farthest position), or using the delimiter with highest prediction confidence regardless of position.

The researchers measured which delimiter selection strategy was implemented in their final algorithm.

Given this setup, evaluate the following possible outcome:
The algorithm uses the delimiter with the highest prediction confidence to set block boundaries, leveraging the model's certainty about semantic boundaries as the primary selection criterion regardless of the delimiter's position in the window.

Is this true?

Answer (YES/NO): YES